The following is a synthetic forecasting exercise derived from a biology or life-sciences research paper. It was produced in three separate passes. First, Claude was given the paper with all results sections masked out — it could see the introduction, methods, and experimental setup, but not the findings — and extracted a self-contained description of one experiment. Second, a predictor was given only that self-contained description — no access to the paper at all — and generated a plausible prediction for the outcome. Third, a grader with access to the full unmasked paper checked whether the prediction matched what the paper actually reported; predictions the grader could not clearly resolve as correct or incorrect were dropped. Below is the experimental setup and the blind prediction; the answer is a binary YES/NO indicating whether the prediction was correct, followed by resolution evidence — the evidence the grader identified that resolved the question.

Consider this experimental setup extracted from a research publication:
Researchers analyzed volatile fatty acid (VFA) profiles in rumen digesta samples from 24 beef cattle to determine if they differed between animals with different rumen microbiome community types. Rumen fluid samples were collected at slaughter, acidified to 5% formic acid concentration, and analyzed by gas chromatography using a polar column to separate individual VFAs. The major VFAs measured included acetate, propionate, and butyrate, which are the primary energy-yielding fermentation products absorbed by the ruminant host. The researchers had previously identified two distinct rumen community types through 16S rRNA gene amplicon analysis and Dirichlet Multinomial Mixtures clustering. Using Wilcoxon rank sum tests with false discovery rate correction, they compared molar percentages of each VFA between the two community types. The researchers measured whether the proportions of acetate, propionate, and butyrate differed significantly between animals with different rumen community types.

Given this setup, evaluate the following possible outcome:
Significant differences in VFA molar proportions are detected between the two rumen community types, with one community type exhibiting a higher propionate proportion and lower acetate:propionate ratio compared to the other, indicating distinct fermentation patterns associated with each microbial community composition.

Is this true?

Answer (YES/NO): NO